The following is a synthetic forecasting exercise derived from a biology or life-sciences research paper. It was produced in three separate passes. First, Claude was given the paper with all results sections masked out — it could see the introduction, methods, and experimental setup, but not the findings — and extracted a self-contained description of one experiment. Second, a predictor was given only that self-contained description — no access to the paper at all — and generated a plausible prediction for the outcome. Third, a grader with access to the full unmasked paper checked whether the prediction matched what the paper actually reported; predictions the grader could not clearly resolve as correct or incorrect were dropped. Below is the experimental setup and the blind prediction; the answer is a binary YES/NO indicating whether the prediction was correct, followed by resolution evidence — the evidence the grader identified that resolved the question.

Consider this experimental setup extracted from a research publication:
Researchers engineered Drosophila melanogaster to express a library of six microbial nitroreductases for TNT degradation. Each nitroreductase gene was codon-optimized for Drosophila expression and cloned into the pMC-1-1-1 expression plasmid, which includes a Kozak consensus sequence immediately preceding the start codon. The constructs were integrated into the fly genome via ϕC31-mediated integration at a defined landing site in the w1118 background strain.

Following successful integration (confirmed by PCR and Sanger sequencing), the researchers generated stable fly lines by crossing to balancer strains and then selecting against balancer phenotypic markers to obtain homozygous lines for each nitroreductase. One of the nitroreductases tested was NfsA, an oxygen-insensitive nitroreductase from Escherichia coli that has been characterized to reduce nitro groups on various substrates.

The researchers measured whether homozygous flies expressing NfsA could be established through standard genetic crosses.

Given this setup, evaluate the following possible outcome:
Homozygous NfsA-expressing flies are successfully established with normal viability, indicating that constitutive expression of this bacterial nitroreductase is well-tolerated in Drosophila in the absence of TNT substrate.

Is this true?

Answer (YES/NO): NO